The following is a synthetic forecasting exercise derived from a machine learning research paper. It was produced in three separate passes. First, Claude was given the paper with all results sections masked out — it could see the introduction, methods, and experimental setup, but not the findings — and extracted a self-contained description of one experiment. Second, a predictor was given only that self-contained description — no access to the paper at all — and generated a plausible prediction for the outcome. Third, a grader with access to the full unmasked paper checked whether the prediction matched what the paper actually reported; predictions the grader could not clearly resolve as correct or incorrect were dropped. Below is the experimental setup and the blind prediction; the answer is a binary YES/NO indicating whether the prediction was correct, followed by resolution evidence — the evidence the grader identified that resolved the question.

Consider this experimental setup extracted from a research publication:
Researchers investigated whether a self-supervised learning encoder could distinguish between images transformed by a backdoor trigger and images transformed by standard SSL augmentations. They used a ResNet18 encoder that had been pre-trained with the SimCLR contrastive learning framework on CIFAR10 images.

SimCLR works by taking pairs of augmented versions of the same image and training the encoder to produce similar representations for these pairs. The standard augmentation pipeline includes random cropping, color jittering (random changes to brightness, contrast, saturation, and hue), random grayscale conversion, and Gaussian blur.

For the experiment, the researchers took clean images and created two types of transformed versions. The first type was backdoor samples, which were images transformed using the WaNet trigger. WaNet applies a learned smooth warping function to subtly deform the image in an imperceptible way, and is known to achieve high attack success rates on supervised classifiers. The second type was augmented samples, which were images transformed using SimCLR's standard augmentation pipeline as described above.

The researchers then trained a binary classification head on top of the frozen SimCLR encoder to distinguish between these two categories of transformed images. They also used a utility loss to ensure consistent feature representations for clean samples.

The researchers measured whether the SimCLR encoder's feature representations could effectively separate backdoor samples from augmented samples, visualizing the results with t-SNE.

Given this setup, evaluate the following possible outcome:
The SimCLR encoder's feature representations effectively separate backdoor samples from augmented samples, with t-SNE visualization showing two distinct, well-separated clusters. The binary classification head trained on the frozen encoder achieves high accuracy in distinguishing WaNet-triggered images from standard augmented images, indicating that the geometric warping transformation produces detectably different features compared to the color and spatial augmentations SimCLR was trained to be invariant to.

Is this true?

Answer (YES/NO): NO